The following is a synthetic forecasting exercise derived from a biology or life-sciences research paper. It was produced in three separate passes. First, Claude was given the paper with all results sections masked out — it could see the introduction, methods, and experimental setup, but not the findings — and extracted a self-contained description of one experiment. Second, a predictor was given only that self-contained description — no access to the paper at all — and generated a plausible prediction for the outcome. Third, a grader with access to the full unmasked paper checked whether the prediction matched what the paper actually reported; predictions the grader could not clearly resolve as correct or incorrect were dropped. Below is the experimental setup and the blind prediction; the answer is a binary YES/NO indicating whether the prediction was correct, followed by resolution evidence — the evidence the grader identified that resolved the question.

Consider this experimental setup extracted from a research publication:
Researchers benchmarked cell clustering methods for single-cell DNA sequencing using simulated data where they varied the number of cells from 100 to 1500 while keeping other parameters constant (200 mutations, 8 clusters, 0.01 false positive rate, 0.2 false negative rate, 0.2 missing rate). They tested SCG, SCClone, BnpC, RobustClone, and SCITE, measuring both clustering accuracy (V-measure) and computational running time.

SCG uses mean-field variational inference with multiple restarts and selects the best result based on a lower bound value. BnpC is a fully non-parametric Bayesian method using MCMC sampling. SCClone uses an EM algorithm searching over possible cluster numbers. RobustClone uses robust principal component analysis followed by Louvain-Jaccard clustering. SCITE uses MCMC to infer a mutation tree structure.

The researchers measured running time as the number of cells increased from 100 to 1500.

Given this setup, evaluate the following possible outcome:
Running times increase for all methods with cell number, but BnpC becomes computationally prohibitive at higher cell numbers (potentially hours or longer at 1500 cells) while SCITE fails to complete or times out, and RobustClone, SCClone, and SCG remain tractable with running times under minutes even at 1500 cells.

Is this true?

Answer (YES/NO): NO